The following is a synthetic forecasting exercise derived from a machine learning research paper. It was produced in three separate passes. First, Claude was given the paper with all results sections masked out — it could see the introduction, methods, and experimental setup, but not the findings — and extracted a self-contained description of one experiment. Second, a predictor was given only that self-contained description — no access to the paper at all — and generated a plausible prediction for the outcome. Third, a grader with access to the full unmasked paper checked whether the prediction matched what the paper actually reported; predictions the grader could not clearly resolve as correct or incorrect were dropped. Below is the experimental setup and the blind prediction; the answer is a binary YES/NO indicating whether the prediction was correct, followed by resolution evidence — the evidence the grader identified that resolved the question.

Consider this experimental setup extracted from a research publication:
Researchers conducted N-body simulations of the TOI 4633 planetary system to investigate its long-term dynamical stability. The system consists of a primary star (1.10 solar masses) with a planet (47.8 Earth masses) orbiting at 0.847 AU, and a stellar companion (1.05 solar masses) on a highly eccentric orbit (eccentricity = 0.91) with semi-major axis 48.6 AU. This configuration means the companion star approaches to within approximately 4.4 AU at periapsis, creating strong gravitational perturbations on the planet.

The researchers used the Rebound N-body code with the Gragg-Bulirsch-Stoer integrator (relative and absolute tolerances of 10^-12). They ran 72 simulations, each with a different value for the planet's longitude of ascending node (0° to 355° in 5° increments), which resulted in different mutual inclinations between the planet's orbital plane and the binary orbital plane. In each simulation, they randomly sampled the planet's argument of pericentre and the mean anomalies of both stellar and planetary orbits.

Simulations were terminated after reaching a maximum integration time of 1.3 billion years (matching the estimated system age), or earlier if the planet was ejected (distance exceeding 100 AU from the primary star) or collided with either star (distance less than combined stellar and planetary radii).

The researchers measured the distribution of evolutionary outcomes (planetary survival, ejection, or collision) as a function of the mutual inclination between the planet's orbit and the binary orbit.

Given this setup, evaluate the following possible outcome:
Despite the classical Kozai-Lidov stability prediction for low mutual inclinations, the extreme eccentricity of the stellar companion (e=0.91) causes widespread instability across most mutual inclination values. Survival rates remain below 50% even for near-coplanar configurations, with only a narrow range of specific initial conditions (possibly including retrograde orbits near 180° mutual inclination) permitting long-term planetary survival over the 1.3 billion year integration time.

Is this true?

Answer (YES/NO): YES